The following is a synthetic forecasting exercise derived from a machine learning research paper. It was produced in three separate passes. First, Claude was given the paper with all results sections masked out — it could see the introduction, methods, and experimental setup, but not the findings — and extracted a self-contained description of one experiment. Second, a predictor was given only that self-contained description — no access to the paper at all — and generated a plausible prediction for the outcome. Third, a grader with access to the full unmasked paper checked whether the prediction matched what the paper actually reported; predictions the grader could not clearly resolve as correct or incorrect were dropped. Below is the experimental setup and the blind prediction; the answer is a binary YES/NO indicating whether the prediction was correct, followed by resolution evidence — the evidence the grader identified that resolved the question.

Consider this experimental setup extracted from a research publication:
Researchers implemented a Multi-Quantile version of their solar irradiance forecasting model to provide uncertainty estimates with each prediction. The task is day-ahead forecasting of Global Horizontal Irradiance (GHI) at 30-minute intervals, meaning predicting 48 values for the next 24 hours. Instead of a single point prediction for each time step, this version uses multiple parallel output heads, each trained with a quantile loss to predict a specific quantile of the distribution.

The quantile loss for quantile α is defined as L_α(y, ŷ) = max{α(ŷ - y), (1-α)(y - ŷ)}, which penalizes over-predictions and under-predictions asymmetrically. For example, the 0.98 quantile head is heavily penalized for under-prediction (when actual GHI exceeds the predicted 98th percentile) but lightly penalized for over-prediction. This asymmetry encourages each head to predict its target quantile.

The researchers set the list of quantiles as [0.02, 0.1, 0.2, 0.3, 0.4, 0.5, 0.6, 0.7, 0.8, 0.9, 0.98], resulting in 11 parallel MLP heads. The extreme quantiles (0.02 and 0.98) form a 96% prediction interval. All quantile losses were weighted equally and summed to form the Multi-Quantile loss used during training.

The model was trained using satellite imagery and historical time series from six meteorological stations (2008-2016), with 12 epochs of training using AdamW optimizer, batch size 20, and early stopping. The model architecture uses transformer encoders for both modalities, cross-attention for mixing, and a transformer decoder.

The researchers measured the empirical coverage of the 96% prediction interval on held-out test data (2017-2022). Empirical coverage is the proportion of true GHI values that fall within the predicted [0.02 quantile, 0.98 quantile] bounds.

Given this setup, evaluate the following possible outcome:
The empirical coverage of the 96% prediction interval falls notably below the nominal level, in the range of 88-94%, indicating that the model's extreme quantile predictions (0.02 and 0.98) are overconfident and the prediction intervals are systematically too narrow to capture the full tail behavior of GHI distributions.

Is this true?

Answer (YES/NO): NO